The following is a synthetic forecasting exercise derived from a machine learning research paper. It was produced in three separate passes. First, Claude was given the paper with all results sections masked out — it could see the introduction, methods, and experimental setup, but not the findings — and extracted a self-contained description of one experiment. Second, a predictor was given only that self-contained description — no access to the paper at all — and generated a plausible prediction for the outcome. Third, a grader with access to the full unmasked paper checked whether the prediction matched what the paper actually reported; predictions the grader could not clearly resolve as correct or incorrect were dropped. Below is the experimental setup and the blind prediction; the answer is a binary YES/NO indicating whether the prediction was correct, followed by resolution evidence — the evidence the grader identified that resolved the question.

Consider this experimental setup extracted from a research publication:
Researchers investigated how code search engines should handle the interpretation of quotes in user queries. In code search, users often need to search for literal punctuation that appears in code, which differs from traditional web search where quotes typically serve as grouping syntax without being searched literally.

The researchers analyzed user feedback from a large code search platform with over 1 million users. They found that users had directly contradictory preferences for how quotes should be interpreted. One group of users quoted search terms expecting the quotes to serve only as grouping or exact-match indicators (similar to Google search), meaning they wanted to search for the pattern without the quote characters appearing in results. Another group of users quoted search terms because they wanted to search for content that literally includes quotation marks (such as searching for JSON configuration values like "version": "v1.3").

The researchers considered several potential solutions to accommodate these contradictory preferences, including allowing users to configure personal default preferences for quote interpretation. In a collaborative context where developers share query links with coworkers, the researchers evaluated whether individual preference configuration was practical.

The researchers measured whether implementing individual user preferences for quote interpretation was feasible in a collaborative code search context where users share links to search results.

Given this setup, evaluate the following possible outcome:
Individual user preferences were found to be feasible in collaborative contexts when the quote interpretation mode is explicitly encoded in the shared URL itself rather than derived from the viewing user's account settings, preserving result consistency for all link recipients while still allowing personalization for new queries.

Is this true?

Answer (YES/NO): NO